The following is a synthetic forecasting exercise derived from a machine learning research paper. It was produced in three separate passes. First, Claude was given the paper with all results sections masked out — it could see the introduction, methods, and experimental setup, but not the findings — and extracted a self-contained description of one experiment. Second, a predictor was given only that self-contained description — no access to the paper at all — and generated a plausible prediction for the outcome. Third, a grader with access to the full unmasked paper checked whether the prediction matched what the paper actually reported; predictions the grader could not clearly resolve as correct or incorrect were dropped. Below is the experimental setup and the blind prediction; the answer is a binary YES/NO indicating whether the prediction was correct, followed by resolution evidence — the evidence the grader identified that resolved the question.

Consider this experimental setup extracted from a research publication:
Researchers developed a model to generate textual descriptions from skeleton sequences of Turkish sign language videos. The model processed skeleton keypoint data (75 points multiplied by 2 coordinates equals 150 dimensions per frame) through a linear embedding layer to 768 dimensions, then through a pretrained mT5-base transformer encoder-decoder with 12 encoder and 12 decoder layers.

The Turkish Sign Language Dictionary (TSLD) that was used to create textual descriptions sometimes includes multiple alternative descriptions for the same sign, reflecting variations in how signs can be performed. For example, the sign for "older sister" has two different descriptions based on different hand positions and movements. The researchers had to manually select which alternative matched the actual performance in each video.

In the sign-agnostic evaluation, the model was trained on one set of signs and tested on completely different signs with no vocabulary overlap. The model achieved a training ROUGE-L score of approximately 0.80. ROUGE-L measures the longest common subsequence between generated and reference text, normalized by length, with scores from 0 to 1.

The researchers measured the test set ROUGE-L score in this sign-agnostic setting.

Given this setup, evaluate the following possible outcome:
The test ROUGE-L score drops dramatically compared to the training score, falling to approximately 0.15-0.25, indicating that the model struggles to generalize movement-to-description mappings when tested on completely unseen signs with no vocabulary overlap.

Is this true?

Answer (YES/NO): NO